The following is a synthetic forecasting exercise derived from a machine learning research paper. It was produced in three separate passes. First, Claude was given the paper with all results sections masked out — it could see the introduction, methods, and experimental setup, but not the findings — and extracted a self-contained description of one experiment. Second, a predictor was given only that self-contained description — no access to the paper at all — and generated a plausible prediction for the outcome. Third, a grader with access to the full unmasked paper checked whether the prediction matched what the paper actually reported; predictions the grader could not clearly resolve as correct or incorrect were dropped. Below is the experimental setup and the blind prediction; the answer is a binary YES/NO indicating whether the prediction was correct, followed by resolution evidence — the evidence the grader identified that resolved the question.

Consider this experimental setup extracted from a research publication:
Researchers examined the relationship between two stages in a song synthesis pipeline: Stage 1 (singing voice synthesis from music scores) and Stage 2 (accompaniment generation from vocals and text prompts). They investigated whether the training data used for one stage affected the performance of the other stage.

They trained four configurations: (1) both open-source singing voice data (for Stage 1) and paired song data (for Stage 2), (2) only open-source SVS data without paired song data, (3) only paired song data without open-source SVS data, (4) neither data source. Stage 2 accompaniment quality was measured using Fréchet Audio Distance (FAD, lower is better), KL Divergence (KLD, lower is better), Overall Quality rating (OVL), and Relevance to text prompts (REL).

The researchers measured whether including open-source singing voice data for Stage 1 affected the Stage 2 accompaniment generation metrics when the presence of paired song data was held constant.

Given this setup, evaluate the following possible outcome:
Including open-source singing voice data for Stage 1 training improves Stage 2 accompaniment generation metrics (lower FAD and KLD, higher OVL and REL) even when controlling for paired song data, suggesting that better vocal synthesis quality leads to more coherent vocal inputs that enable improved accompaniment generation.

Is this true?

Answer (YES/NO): NO